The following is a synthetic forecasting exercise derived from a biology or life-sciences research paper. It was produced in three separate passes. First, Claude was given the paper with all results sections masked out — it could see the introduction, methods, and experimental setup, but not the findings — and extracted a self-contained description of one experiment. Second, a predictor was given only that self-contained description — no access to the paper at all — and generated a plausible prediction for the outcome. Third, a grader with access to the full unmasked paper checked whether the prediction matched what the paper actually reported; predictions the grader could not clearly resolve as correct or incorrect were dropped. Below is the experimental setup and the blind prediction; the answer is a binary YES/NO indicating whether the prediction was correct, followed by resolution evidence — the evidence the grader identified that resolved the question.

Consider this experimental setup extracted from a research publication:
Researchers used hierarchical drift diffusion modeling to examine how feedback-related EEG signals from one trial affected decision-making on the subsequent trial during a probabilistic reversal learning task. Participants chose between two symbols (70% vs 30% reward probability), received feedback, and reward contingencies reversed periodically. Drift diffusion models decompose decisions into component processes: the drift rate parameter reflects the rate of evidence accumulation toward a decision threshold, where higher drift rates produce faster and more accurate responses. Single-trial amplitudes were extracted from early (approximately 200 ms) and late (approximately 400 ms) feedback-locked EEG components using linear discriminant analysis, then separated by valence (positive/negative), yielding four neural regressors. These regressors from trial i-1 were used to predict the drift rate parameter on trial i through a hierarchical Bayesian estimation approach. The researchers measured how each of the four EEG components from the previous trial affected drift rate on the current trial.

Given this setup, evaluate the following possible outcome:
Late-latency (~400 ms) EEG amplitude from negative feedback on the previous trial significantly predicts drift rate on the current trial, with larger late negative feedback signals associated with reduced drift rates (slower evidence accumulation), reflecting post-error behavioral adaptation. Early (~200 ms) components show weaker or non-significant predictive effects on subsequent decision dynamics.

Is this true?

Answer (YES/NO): NO